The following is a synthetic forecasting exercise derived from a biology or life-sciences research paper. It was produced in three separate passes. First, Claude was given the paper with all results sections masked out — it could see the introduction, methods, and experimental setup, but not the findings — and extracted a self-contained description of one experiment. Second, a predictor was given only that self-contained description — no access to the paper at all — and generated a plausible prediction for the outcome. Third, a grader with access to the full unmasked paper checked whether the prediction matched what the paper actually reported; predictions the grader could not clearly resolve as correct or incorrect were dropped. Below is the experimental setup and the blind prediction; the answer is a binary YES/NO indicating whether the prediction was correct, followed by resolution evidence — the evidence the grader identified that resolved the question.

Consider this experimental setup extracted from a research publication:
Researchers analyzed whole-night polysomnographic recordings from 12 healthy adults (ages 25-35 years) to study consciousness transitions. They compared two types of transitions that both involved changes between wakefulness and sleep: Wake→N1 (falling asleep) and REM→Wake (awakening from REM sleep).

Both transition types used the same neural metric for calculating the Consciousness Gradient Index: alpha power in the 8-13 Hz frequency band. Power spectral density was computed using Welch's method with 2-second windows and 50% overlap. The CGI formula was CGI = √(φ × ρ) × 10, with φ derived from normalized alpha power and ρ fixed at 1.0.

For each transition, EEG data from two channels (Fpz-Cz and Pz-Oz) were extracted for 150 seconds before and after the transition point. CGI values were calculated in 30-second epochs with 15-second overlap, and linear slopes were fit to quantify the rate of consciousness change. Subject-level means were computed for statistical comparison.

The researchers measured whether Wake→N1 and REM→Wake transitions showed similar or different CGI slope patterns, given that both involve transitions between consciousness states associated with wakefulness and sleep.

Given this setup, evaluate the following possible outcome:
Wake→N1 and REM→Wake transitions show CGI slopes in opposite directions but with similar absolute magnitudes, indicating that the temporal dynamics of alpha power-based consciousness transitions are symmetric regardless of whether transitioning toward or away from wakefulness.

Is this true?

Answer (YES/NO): NO